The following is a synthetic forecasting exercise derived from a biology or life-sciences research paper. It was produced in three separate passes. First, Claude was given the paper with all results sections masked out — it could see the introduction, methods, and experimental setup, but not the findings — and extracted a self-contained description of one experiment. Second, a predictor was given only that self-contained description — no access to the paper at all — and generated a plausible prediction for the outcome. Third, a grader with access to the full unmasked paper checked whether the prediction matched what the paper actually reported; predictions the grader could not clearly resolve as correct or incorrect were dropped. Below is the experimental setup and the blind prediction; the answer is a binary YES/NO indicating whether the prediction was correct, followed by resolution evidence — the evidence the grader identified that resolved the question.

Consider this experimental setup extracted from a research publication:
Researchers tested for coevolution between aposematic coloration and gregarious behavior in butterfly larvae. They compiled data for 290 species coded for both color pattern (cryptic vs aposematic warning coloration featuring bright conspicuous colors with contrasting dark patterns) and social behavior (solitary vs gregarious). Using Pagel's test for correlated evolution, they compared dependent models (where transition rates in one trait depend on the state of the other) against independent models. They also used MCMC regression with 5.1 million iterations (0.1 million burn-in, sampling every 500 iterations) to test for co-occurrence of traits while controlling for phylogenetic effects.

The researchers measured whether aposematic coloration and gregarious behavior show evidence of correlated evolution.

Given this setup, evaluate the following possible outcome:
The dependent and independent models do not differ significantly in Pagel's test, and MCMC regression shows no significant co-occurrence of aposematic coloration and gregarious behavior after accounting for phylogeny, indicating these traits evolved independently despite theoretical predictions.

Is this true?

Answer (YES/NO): NO